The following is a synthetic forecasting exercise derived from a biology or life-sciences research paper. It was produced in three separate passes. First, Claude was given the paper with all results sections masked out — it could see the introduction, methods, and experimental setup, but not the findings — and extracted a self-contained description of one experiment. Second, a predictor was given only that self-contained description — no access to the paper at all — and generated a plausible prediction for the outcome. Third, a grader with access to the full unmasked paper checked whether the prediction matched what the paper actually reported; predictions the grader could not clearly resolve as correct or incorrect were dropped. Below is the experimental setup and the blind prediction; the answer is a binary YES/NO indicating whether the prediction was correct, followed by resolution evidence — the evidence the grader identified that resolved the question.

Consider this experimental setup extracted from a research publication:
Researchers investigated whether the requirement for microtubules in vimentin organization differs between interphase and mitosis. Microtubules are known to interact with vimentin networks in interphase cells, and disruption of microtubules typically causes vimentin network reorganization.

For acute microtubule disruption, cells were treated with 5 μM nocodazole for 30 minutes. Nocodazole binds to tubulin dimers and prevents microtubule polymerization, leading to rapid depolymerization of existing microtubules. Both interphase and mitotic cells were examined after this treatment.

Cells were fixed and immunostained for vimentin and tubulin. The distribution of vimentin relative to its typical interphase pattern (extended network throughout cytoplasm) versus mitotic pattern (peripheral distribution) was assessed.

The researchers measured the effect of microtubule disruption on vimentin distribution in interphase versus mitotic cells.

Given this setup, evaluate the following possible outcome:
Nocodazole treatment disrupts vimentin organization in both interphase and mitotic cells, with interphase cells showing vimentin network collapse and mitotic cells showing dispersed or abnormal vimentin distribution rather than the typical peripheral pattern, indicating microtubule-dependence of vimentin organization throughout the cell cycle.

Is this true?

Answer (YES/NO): NO